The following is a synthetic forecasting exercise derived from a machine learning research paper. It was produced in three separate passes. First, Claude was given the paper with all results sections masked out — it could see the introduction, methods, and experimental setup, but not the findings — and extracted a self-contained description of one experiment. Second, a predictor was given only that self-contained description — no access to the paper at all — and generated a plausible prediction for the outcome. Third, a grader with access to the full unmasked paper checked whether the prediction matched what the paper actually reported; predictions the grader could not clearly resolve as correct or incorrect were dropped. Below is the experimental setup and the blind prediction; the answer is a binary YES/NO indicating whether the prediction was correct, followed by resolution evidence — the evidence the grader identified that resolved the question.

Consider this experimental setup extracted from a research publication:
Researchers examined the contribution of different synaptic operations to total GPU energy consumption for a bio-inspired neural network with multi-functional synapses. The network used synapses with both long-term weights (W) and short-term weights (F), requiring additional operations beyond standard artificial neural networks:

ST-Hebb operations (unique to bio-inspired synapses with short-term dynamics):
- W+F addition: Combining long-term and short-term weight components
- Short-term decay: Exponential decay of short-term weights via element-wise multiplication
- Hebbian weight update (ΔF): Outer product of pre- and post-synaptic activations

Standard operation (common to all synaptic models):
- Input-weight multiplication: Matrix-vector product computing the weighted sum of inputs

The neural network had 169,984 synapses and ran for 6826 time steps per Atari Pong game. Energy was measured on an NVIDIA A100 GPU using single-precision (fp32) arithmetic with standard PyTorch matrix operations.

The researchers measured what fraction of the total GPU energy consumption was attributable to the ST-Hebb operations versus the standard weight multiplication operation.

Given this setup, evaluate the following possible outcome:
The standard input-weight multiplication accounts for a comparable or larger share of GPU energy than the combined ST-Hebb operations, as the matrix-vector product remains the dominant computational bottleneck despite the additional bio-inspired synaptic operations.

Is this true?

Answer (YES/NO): YES